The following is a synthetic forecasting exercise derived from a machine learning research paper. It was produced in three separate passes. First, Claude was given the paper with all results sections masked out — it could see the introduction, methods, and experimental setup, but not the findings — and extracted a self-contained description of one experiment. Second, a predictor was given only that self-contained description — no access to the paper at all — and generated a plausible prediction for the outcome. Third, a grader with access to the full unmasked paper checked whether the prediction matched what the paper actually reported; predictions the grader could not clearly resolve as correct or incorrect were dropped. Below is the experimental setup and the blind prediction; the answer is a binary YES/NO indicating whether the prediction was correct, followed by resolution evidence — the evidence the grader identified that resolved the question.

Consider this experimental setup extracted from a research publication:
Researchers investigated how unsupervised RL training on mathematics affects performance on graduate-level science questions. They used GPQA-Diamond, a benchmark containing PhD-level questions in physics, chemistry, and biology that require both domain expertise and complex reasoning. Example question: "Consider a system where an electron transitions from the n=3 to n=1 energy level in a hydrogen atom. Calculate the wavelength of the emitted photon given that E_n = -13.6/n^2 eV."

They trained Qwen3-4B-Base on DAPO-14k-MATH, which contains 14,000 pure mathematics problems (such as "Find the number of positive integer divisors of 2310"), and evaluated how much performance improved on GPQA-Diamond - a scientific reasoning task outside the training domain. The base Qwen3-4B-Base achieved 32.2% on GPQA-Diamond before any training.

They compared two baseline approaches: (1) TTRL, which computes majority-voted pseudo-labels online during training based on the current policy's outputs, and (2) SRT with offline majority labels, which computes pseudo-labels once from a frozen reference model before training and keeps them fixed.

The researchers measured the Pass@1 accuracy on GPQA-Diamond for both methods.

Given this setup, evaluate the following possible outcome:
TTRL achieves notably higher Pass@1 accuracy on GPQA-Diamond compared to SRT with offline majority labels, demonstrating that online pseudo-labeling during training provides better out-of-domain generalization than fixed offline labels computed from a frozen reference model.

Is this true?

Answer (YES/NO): NO